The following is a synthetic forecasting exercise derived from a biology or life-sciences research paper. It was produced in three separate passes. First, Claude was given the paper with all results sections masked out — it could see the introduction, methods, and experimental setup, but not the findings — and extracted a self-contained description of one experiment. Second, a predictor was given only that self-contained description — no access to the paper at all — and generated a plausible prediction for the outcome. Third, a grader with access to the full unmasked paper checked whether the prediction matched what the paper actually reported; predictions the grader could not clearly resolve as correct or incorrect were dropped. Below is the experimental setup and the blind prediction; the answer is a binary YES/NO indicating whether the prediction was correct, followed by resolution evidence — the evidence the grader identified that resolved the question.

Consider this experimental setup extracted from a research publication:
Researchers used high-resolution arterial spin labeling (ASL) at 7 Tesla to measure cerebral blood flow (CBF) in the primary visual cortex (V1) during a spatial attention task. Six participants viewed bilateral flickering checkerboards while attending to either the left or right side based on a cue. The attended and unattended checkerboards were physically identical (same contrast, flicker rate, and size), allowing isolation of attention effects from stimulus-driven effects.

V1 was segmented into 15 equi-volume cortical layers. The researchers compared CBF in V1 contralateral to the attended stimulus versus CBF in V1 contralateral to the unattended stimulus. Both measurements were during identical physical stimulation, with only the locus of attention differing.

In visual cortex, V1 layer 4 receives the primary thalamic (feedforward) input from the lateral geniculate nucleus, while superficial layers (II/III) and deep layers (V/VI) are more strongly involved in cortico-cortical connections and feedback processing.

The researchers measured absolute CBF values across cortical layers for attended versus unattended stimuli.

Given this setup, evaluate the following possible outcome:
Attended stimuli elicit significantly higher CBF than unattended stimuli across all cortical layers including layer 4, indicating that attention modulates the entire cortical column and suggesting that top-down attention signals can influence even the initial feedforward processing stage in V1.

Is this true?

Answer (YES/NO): NO